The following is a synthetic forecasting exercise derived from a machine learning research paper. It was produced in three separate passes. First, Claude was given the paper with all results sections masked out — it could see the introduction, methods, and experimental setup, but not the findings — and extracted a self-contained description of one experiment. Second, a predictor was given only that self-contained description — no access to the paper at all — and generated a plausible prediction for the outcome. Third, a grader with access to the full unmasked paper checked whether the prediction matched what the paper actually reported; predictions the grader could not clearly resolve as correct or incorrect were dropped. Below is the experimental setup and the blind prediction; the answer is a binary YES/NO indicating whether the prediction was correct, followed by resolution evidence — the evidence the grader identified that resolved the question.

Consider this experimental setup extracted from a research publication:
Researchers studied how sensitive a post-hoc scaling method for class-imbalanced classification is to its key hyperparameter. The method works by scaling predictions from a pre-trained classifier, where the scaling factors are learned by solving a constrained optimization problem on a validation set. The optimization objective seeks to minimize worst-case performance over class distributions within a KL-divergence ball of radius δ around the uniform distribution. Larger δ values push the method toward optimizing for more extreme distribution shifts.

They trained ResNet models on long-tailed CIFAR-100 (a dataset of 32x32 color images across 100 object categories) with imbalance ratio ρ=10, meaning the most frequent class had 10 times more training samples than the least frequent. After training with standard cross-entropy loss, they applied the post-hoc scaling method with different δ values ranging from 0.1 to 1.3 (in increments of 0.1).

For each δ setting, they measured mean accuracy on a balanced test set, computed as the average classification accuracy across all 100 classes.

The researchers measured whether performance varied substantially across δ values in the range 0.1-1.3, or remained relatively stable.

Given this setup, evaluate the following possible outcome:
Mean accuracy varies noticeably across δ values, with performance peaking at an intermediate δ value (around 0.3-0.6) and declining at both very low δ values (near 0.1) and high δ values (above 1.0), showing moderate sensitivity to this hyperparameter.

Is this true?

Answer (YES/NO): NO